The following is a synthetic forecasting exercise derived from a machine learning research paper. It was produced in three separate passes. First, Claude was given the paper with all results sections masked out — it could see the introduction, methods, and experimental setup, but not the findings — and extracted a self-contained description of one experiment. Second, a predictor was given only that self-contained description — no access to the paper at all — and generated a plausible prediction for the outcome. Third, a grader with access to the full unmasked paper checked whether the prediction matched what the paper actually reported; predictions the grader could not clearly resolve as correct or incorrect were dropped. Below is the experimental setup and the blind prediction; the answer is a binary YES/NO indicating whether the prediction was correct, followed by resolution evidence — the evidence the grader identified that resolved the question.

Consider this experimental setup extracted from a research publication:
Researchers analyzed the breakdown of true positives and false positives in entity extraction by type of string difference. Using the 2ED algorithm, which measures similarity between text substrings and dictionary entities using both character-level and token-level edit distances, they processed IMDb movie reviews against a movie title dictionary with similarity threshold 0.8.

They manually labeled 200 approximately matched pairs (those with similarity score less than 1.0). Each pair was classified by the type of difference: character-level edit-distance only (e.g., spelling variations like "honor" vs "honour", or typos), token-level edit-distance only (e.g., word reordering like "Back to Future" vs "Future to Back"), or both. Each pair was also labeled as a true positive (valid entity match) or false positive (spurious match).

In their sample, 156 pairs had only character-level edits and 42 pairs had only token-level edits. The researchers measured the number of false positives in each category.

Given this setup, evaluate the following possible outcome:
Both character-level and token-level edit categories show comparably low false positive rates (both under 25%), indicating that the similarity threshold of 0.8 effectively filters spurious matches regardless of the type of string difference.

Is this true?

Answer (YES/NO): NO